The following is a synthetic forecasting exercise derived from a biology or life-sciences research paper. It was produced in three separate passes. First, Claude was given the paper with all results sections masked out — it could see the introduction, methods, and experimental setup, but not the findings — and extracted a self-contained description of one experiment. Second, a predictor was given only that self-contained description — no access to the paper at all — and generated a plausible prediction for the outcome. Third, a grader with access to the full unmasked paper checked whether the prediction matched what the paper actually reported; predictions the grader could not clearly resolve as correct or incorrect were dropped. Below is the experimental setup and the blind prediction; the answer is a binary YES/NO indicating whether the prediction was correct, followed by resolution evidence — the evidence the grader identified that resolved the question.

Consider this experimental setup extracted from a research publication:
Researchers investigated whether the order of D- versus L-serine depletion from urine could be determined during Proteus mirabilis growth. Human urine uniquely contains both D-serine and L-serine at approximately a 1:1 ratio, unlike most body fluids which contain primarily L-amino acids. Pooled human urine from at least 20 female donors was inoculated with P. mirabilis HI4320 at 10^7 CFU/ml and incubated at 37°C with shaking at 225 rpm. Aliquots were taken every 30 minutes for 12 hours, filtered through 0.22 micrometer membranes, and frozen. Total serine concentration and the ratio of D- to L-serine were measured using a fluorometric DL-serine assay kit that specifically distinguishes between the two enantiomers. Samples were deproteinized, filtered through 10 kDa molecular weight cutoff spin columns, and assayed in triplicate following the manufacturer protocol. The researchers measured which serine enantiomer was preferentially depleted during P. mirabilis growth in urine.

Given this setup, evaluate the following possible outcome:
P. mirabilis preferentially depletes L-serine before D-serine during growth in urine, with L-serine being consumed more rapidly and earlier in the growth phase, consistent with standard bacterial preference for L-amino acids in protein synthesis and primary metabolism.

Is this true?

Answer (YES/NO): YES